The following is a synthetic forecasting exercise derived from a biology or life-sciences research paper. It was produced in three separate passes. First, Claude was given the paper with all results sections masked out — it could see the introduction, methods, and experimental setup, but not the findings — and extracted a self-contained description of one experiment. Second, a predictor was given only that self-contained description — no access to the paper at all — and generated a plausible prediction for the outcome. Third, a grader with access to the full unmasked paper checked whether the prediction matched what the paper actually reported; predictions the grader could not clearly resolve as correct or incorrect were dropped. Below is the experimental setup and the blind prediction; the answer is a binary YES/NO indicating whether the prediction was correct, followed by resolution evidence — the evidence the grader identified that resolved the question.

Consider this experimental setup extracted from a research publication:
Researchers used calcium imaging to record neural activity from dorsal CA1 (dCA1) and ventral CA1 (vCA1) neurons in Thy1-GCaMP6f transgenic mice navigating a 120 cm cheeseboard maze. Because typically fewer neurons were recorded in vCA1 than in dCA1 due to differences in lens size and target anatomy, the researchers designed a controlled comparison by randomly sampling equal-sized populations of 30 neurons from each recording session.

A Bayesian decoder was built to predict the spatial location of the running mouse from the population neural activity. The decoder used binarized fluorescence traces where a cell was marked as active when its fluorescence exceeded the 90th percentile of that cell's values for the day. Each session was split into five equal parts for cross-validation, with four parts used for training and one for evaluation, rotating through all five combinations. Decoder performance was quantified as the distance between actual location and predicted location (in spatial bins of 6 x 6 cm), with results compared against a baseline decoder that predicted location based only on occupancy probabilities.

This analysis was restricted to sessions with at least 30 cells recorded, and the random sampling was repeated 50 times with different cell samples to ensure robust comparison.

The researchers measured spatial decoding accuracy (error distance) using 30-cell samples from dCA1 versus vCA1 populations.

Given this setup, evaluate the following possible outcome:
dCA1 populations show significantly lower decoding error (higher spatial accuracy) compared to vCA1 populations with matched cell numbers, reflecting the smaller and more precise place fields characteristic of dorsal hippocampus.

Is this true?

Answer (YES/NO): NO